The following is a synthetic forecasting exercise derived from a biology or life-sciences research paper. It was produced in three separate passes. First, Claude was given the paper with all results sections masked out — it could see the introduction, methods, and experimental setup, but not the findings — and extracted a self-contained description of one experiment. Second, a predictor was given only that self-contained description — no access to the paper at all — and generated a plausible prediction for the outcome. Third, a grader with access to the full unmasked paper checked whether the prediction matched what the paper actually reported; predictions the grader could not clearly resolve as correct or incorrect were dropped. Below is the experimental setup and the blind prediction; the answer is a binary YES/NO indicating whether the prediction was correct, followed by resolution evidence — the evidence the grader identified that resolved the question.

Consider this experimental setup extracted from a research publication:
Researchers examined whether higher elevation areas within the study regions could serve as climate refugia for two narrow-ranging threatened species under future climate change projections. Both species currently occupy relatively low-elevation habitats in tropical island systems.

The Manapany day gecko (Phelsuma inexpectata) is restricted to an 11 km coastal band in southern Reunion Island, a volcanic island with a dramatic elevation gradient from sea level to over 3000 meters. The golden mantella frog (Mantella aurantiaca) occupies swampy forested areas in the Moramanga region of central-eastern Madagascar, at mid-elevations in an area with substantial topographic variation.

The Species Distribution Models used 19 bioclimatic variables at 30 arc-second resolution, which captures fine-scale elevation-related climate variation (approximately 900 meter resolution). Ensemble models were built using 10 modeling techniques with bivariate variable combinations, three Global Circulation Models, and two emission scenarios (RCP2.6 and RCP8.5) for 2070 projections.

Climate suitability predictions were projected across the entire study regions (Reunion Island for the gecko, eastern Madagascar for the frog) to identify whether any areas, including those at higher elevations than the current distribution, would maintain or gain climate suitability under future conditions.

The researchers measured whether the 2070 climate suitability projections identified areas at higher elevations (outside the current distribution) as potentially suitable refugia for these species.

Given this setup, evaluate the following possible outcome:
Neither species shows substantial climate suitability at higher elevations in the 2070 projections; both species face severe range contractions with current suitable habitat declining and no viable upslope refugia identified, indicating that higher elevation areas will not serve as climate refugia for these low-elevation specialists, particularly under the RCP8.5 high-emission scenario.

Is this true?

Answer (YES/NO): NO